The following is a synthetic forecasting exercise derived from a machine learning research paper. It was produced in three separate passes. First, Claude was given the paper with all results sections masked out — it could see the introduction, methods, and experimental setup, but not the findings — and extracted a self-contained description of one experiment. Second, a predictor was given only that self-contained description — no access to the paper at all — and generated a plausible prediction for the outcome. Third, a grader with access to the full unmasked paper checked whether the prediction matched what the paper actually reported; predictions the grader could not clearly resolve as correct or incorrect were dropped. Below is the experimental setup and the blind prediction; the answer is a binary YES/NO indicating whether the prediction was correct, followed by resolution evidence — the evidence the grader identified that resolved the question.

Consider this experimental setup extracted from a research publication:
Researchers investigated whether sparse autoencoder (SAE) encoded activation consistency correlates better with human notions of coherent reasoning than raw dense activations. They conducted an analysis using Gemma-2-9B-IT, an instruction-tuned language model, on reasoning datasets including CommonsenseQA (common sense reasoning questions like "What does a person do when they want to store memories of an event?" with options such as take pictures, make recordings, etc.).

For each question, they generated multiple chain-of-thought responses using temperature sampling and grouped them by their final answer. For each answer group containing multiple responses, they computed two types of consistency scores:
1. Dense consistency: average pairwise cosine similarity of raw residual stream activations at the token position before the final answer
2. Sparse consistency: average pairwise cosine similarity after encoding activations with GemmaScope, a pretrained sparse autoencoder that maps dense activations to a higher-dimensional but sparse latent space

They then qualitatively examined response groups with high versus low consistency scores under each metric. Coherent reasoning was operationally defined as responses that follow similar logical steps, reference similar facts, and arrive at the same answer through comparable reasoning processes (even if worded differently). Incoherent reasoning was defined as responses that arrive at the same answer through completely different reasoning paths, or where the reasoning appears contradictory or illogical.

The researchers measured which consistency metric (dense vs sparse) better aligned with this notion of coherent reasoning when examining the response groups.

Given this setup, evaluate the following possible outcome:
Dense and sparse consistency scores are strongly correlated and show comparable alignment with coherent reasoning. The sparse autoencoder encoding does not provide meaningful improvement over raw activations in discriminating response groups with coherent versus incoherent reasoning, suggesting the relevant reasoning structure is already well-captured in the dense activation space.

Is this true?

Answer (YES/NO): NO